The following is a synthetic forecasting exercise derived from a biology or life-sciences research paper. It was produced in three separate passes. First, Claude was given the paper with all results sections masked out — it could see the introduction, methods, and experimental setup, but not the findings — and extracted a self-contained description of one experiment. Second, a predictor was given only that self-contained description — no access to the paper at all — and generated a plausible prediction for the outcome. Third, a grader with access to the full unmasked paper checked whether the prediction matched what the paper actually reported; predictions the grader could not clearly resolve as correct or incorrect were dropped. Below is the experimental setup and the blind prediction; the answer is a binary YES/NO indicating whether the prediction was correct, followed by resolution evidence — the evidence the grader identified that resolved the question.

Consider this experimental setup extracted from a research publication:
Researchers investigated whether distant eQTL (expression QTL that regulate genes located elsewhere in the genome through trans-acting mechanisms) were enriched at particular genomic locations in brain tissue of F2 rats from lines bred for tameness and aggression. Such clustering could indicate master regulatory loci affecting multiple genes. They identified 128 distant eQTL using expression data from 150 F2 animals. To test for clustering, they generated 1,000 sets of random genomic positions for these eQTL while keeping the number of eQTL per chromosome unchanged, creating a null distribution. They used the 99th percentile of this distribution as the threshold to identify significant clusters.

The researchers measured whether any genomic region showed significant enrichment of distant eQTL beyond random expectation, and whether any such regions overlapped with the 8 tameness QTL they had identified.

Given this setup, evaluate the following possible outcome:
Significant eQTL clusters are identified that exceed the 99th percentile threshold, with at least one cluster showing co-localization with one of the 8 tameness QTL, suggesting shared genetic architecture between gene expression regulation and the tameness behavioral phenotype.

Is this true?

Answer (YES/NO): NO